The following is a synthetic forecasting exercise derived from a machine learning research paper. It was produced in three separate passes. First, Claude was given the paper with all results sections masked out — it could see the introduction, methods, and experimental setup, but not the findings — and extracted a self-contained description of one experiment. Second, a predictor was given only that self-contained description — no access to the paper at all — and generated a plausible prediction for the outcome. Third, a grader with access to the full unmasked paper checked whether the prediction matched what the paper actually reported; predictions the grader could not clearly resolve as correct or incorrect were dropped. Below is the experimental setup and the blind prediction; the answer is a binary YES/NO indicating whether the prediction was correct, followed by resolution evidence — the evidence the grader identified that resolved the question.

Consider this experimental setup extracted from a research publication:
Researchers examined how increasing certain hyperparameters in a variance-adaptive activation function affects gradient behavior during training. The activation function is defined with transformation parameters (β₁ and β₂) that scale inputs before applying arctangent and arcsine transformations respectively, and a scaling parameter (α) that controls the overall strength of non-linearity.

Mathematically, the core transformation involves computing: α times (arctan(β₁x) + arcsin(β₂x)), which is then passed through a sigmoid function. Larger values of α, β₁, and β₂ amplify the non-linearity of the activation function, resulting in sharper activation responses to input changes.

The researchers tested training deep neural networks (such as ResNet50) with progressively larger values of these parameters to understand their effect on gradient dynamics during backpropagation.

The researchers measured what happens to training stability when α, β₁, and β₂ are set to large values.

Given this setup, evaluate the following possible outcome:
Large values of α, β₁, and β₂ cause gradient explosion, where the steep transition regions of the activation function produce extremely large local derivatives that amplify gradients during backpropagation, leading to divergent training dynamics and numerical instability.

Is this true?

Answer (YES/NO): YES